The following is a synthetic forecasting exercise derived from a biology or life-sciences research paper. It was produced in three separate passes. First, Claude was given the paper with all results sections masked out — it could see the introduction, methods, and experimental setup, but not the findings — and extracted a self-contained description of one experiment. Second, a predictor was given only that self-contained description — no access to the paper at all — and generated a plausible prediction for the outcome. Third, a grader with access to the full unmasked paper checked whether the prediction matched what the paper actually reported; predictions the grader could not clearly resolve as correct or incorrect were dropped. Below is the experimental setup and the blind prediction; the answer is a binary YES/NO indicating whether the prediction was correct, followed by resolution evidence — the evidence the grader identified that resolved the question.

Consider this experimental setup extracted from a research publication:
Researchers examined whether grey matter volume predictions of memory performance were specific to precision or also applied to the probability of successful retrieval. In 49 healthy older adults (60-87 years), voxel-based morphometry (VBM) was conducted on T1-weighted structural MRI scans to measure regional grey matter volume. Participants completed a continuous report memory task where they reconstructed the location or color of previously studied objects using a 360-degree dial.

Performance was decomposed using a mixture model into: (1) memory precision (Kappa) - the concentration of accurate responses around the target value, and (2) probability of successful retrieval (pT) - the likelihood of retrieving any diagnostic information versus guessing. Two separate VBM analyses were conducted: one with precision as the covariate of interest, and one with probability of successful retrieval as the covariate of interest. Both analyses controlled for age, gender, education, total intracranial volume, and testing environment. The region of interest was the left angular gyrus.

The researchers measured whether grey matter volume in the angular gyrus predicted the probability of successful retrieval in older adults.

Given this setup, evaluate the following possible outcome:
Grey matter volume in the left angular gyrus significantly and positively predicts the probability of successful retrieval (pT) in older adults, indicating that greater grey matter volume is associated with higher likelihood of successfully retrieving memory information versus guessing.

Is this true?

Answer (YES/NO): NO